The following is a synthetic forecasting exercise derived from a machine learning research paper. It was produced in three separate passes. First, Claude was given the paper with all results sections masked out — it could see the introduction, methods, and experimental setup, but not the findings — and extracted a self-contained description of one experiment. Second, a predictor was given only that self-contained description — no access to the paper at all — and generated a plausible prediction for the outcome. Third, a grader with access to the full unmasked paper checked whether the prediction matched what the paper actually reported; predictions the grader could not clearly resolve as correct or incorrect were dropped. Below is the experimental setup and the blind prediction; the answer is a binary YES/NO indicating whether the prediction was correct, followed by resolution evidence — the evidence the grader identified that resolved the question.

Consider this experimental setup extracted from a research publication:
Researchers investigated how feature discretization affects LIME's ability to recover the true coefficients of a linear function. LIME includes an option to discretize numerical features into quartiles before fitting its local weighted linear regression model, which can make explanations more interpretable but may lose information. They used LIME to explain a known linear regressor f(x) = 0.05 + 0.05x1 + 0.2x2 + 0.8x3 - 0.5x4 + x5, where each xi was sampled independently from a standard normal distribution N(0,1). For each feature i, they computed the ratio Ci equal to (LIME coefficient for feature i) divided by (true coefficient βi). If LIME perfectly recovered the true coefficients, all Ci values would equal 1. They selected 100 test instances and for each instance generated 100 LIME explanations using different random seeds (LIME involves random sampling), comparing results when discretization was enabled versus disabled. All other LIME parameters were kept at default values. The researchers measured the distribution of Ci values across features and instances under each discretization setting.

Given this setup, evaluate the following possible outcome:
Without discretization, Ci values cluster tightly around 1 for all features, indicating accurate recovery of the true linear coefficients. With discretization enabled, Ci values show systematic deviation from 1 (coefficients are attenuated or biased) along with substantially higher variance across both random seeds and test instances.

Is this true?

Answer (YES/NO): NO